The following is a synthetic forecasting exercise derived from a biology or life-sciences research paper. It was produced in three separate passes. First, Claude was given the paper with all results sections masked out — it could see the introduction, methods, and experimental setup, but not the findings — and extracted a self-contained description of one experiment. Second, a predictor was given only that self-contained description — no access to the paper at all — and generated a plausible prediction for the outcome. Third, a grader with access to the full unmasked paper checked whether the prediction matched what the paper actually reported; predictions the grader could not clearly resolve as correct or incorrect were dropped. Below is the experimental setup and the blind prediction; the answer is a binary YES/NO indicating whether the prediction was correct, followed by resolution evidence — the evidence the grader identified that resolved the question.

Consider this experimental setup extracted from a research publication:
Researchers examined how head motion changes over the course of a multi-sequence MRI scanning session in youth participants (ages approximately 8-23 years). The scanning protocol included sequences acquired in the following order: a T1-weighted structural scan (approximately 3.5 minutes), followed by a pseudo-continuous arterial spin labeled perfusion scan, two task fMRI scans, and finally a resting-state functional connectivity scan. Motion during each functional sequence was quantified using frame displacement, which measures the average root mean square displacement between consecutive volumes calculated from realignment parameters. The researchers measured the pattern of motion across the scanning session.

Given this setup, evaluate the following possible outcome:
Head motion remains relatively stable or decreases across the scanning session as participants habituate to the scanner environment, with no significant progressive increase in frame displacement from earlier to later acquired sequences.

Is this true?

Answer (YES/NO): NO